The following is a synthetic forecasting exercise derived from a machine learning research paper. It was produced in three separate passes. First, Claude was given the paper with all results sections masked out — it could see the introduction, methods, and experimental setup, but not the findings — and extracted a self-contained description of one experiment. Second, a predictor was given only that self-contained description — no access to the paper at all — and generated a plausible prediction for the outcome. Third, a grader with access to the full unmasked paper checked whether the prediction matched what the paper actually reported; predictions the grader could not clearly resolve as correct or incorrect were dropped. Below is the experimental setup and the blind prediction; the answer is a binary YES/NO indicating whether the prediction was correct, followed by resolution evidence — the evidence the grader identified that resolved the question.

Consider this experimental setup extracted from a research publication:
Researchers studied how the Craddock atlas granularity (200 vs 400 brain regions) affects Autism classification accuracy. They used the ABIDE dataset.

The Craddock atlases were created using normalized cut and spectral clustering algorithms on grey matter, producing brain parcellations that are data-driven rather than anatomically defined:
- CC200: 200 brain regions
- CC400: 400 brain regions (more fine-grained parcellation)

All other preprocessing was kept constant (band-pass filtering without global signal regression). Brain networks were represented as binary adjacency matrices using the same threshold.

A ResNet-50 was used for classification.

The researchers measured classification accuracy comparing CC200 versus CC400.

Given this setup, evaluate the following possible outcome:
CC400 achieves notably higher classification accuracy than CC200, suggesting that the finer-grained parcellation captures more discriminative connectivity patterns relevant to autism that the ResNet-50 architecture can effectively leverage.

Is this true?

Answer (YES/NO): NO